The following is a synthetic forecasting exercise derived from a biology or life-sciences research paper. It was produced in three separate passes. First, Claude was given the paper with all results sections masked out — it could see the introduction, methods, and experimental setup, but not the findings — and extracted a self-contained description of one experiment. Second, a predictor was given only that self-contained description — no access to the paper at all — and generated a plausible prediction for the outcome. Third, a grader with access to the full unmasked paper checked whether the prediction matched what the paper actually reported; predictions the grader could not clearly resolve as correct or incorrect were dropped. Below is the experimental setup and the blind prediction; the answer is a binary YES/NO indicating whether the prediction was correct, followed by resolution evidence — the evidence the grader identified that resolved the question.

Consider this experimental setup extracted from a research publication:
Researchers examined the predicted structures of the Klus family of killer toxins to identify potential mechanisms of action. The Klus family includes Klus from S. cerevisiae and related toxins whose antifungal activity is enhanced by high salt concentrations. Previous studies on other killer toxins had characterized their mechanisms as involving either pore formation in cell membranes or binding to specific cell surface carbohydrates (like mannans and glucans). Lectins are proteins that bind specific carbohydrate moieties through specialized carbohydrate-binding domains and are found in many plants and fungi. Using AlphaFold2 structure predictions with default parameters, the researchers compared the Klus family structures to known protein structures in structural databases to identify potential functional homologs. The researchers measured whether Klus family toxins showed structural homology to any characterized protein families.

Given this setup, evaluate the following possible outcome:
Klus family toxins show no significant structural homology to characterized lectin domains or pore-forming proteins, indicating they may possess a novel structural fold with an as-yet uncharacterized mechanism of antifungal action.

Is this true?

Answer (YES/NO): NO